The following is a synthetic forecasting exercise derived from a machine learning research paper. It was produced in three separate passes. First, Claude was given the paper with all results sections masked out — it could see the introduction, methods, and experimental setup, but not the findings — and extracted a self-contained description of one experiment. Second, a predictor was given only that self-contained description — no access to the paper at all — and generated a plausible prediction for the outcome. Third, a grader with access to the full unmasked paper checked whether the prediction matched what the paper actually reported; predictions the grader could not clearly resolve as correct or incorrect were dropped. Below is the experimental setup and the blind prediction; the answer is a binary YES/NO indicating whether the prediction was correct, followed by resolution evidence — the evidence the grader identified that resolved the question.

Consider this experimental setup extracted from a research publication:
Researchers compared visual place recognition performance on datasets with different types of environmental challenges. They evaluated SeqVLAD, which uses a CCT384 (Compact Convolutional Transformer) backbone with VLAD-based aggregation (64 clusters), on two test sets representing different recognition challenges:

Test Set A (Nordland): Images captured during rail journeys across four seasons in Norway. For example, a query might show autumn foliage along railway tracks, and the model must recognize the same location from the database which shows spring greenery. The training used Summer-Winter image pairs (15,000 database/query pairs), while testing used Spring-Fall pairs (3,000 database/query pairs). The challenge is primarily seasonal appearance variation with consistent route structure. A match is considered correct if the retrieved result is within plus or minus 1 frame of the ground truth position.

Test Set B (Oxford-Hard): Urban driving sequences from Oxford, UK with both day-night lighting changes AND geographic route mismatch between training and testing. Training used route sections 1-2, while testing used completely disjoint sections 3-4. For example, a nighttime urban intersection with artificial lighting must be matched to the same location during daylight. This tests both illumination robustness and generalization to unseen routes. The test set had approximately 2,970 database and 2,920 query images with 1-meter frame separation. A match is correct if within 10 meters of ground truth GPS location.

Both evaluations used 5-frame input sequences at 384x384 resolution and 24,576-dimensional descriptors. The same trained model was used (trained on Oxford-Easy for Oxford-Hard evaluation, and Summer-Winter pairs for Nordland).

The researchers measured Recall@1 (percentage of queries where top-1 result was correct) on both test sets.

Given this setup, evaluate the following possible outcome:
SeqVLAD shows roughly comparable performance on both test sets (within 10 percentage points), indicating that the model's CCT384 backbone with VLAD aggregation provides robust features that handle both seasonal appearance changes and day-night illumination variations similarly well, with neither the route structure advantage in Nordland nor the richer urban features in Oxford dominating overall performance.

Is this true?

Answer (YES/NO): NO